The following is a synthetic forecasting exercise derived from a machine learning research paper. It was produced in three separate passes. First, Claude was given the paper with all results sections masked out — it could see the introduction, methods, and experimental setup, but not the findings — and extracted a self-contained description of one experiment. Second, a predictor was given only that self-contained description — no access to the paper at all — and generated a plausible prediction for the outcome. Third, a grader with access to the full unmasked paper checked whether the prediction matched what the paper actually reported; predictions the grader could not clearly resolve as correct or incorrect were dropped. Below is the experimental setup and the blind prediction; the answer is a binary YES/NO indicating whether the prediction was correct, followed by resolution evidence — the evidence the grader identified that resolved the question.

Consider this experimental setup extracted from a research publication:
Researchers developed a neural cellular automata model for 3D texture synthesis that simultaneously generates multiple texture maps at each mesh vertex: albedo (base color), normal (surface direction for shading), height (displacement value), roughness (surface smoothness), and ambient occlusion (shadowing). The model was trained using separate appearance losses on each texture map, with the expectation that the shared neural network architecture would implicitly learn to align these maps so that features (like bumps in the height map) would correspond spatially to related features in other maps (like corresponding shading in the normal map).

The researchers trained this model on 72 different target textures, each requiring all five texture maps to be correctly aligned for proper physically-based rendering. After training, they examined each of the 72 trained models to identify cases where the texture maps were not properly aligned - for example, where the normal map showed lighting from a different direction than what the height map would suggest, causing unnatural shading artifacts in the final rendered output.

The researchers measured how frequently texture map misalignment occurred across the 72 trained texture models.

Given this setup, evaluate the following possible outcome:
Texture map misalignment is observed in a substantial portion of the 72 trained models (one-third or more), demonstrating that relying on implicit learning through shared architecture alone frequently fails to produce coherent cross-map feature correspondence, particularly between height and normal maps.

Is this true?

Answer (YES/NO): NO